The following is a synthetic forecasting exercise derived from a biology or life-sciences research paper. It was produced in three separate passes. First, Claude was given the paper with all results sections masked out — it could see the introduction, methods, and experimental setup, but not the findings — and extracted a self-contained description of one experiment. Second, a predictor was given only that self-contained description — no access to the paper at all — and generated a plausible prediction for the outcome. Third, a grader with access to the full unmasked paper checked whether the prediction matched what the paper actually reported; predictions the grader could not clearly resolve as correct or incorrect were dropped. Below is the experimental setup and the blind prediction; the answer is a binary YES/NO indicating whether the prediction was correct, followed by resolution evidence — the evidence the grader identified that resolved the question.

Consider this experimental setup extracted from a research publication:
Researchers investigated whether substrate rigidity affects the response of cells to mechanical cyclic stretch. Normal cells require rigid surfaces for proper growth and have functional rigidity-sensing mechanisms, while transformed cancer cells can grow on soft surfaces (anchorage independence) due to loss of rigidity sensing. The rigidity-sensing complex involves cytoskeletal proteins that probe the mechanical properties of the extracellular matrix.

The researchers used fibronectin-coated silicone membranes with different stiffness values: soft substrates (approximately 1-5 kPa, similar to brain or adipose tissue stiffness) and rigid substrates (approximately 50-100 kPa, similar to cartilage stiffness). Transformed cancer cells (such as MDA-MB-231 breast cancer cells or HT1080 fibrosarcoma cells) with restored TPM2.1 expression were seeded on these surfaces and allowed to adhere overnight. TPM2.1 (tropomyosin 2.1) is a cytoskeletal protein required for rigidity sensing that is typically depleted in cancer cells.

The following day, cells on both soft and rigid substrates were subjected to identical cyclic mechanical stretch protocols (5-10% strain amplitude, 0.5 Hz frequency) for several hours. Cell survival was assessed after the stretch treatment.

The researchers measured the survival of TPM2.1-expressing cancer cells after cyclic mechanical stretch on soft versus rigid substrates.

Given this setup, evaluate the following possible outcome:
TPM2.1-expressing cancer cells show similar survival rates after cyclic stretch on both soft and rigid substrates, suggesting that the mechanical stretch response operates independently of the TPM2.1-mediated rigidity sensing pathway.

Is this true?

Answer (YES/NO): NO